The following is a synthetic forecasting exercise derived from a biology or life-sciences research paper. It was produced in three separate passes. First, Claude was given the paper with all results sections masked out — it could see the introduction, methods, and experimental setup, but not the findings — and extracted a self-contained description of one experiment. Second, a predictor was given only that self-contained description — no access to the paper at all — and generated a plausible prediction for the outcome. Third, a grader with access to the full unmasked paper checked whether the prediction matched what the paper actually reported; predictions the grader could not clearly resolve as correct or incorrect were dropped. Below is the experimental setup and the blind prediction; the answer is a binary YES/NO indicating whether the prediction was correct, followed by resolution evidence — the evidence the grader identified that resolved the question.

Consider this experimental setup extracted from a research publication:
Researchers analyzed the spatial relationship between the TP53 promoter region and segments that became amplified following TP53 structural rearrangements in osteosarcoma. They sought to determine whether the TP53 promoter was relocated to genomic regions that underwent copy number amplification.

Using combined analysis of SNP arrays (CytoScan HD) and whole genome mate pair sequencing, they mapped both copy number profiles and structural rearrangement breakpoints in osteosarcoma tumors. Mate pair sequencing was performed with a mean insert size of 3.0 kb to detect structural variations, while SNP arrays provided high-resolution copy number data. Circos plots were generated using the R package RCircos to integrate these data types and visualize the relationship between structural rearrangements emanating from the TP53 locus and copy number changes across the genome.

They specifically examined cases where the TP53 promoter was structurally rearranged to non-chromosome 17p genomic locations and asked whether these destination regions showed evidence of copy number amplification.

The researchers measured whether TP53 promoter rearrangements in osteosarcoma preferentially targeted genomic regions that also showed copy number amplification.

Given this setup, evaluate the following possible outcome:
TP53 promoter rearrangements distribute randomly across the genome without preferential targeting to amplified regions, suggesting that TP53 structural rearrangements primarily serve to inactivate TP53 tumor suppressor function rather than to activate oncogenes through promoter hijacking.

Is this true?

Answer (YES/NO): NO